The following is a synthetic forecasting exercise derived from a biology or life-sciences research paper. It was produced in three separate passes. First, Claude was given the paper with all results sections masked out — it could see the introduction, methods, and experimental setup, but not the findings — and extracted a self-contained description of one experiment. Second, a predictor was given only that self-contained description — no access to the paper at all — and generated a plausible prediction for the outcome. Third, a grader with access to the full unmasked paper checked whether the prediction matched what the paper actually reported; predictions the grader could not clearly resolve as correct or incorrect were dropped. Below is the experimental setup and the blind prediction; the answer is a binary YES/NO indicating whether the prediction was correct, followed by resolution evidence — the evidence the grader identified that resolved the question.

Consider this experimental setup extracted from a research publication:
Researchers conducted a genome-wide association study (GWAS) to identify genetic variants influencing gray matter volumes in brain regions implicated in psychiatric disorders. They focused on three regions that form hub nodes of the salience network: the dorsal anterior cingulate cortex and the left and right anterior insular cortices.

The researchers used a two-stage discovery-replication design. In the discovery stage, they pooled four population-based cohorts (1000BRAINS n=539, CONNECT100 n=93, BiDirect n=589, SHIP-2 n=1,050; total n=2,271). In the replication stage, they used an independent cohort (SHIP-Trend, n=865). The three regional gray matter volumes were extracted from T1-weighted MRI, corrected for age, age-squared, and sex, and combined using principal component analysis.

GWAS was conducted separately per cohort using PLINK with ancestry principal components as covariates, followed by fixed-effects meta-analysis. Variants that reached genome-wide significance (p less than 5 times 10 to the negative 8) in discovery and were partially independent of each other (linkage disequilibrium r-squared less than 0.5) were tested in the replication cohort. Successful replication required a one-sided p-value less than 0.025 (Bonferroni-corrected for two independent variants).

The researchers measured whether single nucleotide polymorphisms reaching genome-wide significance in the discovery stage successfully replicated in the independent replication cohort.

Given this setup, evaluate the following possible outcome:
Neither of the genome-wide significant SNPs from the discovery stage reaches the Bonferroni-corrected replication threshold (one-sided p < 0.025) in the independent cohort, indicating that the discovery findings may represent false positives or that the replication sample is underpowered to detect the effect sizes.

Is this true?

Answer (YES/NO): NO